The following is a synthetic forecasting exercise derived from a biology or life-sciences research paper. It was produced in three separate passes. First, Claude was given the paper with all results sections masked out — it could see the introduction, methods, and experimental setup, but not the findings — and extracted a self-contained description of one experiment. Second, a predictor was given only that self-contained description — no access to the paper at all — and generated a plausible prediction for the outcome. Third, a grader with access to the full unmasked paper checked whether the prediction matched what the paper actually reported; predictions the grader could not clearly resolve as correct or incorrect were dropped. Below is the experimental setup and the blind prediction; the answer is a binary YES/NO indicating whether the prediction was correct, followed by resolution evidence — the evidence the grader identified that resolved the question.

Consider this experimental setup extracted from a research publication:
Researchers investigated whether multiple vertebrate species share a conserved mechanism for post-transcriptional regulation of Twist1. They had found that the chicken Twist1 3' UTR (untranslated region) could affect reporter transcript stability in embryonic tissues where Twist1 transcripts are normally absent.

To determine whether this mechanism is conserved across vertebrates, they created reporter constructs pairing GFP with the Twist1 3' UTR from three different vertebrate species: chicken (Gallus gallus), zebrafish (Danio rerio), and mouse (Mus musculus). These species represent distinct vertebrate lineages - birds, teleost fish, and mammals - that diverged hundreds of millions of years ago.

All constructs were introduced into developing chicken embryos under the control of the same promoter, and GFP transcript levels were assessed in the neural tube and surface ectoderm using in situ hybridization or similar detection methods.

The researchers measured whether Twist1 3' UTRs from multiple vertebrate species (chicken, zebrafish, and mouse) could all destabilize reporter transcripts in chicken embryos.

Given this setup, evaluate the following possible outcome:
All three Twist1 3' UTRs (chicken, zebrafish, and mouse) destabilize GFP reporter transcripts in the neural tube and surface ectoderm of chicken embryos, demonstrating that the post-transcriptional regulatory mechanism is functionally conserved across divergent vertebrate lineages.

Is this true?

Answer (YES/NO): YES